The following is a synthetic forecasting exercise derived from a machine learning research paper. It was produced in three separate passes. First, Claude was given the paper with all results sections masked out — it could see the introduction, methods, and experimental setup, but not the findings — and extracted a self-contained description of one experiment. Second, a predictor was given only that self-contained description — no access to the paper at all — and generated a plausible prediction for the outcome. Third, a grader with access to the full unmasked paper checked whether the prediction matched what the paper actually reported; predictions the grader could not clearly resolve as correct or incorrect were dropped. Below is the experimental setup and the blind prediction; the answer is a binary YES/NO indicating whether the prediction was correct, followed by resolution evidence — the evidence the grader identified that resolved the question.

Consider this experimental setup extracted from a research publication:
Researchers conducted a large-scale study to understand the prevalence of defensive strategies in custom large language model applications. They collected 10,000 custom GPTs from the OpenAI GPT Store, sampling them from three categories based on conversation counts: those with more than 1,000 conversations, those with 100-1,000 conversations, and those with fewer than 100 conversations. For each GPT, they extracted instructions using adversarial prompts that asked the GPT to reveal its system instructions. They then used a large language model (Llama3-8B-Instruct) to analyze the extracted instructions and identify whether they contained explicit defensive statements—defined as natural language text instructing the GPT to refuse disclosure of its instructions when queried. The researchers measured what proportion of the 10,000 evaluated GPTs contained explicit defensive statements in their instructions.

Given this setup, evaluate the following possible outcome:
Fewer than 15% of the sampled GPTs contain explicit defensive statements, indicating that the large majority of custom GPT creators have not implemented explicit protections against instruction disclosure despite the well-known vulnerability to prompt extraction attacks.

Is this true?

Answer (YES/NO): NO